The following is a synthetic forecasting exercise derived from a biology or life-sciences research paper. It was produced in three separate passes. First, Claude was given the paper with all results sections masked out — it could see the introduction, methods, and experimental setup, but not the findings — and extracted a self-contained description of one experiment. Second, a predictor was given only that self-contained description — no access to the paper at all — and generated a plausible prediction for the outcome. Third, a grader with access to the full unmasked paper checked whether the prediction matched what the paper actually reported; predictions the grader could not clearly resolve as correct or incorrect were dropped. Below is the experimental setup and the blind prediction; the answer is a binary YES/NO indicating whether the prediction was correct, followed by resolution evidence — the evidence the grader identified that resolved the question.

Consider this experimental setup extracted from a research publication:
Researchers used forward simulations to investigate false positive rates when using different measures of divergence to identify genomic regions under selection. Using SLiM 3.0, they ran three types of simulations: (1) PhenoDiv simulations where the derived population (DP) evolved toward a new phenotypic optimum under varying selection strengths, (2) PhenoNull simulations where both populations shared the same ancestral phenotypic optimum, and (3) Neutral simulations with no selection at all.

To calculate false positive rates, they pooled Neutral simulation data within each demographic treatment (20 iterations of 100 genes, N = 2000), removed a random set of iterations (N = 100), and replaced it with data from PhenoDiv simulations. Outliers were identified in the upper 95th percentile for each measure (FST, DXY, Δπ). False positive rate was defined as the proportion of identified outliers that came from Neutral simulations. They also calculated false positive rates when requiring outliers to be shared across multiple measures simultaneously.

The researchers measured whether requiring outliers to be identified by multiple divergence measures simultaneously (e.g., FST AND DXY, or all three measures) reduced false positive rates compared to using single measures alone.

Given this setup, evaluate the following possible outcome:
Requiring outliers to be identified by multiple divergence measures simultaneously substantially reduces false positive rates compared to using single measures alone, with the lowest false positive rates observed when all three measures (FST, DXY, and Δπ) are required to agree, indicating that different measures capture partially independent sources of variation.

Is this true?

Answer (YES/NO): NO